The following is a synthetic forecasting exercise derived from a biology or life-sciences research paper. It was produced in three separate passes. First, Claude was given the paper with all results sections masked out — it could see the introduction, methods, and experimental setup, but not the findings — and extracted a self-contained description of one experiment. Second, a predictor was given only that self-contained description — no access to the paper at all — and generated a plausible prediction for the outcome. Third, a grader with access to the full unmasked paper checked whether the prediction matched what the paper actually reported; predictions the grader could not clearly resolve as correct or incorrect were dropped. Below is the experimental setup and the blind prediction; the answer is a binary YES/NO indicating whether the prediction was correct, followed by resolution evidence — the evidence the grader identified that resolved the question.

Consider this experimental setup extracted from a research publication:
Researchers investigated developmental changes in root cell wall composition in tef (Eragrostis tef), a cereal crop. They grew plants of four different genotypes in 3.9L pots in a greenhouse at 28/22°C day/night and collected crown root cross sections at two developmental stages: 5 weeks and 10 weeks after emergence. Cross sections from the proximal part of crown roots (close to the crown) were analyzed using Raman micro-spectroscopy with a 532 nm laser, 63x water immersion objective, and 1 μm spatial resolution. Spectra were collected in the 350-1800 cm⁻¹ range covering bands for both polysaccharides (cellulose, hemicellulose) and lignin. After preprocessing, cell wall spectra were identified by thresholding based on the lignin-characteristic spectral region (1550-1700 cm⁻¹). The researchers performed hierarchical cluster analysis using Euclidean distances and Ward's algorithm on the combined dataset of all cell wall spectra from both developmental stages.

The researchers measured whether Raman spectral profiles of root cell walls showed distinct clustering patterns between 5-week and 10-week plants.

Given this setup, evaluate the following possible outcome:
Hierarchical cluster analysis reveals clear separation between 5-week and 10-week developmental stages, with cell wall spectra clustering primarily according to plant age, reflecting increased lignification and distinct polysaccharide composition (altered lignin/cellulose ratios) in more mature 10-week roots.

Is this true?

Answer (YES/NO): NO